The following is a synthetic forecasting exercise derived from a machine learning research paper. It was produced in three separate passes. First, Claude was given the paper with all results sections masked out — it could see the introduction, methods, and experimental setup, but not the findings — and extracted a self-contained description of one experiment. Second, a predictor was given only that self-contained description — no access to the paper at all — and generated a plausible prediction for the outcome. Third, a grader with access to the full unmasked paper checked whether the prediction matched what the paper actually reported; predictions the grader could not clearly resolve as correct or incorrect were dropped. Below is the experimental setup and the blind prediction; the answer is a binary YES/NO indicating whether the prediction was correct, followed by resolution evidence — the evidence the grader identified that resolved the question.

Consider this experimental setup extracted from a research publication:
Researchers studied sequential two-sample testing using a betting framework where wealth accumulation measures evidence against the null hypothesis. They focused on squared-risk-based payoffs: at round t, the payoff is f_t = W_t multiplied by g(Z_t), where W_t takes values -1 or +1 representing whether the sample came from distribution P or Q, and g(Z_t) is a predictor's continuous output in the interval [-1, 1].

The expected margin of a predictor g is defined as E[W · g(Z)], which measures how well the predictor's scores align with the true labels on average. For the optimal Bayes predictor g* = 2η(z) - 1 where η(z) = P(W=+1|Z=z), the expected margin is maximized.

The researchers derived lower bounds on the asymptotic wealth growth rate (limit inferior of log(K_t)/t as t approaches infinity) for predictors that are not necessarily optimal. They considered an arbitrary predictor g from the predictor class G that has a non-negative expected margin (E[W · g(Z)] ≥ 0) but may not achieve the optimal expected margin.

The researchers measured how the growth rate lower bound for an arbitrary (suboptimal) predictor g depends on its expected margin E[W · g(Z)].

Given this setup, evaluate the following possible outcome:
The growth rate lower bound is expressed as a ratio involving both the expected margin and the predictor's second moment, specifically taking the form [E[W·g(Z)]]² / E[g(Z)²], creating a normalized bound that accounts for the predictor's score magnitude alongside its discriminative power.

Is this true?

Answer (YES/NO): NO